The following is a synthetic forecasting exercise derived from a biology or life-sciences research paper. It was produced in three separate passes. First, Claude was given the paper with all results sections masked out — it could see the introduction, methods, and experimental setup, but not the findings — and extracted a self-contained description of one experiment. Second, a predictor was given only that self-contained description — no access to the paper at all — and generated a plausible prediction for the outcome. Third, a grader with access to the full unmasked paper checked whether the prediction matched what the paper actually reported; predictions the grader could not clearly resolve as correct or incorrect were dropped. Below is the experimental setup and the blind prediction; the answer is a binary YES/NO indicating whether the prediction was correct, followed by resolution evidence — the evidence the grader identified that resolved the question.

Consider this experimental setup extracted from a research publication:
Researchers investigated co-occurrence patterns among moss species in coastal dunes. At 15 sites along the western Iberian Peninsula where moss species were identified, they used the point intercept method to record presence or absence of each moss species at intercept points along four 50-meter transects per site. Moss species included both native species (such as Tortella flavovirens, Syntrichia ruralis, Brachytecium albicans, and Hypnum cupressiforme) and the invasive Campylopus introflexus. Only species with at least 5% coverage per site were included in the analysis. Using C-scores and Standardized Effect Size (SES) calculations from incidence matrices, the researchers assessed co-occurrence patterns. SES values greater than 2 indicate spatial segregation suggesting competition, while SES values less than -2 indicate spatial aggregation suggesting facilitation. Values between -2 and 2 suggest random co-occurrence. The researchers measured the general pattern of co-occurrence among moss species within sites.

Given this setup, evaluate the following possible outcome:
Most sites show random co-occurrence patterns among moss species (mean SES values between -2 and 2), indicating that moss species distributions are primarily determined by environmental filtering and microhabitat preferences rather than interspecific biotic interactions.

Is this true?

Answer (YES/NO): YES